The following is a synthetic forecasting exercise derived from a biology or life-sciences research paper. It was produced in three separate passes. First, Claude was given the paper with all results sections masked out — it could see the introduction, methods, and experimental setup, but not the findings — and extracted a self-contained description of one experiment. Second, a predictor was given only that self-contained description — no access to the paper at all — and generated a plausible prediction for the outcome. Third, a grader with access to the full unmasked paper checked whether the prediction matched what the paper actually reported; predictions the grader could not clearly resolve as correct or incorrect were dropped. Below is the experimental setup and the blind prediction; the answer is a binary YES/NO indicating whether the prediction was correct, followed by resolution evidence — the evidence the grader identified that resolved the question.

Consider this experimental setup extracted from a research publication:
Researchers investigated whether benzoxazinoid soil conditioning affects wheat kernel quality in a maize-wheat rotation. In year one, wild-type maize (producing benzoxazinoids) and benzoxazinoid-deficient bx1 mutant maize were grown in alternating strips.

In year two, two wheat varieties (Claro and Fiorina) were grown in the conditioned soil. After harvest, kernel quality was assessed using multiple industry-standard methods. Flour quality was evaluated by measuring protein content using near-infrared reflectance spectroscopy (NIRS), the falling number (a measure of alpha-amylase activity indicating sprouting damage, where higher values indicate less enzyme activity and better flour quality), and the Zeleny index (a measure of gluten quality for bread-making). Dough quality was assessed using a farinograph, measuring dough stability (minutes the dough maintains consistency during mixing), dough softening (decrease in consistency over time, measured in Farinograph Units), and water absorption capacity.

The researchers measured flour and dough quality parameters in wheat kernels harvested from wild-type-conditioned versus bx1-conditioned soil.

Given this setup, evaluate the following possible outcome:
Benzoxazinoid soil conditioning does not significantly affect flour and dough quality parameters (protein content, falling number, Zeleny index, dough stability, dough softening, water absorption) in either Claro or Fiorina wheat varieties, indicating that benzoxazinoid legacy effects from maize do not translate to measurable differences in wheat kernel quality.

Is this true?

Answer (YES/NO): YES